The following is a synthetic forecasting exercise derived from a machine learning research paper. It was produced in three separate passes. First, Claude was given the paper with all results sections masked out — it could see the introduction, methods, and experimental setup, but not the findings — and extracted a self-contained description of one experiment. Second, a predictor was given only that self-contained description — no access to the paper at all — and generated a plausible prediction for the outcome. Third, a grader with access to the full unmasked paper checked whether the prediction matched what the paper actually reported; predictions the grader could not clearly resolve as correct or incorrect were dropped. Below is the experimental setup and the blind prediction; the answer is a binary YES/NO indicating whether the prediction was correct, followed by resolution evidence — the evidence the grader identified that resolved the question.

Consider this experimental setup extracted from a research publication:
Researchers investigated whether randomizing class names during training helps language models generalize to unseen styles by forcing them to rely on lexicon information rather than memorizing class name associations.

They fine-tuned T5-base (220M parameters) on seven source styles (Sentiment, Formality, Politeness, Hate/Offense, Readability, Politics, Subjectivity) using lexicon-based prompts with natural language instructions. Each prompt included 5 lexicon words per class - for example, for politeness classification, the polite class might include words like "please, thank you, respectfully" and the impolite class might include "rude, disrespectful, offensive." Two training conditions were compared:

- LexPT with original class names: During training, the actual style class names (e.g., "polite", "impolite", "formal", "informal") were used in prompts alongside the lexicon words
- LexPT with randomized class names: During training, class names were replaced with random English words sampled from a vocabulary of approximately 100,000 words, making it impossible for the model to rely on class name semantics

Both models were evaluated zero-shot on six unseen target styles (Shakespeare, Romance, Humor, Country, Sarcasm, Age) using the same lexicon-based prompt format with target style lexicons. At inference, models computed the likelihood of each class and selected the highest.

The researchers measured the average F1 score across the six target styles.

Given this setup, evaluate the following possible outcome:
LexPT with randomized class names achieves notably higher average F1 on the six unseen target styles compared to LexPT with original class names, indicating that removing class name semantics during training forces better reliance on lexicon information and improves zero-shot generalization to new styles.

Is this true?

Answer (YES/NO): YES